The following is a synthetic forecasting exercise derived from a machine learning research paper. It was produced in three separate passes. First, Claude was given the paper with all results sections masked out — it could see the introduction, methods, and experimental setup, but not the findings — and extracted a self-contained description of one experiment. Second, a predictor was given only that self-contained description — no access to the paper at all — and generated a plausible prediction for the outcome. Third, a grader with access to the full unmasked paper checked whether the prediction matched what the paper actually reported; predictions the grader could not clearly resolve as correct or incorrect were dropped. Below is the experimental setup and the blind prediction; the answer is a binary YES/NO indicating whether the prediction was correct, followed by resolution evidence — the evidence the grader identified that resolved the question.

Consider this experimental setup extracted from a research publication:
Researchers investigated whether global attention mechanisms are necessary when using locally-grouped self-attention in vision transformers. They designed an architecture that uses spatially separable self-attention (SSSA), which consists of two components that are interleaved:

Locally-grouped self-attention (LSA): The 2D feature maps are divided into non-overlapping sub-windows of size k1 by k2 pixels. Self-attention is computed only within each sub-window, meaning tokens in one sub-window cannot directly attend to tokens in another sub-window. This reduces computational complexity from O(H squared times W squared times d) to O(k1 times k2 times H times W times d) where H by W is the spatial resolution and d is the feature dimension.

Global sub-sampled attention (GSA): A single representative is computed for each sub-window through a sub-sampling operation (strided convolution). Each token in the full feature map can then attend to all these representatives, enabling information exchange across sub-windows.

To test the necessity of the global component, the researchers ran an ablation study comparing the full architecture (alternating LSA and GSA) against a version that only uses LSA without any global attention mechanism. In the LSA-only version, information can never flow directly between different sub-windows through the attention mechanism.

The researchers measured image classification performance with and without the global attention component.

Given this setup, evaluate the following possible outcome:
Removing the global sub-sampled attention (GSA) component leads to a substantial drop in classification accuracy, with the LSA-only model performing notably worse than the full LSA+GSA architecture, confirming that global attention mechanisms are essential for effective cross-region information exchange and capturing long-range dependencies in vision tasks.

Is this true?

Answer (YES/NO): YES